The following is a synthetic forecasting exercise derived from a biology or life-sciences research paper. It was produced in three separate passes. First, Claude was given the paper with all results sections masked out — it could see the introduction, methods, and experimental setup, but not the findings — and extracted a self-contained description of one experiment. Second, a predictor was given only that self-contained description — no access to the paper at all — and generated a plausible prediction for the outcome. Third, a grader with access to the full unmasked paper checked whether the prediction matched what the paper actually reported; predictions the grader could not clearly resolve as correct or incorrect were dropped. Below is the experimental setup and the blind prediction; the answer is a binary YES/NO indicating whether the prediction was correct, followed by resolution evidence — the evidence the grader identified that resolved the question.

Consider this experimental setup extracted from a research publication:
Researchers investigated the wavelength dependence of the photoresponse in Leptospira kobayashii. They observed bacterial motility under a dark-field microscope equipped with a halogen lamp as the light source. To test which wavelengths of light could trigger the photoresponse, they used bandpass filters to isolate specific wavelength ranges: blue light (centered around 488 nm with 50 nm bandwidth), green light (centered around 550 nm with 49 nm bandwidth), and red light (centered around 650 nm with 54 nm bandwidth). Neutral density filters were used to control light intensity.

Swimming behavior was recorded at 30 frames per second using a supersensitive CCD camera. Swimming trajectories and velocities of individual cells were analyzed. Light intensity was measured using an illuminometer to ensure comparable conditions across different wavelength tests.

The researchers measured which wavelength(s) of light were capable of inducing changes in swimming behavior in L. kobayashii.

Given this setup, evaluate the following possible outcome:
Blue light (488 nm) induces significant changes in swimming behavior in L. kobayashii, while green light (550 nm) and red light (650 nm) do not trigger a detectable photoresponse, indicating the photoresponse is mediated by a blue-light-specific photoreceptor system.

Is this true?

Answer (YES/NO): NO